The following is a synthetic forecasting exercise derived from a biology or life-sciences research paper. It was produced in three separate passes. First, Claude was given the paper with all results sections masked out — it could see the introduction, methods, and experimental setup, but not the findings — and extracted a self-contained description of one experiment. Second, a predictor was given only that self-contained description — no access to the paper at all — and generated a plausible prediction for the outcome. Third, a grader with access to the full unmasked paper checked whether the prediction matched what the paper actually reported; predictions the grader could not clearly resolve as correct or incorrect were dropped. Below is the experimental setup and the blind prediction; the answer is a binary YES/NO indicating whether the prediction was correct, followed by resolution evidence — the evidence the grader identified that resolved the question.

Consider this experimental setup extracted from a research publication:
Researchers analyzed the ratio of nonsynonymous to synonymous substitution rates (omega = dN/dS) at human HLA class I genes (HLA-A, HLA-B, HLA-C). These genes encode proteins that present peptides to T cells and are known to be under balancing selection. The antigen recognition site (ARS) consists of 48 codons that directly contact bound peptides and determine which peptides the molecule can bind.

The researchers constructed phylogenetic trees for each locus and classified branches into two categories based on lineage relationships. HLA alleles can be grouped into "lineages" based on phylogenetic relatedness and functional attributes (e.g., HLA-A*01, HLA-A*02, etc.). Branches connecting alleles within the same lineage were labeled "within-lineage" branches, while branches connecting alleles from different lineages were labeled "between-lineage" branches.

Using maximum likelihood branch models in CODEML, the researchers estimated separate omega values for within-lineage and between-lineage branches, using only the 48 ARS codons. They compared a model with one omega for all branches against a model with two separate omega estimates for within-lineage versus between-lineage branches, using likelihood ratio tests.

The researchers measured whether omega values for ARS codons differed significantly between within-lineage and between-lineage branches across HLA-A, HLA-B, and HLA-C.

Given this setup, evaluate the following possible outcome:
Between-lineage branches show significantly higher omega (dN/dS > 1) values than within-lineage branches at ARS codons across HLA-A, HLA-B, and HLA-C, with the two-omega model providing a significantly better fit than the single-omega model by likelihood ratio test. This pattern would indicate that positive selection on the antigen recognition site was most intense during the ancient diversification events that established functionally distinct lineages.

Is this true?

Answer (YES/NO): NO